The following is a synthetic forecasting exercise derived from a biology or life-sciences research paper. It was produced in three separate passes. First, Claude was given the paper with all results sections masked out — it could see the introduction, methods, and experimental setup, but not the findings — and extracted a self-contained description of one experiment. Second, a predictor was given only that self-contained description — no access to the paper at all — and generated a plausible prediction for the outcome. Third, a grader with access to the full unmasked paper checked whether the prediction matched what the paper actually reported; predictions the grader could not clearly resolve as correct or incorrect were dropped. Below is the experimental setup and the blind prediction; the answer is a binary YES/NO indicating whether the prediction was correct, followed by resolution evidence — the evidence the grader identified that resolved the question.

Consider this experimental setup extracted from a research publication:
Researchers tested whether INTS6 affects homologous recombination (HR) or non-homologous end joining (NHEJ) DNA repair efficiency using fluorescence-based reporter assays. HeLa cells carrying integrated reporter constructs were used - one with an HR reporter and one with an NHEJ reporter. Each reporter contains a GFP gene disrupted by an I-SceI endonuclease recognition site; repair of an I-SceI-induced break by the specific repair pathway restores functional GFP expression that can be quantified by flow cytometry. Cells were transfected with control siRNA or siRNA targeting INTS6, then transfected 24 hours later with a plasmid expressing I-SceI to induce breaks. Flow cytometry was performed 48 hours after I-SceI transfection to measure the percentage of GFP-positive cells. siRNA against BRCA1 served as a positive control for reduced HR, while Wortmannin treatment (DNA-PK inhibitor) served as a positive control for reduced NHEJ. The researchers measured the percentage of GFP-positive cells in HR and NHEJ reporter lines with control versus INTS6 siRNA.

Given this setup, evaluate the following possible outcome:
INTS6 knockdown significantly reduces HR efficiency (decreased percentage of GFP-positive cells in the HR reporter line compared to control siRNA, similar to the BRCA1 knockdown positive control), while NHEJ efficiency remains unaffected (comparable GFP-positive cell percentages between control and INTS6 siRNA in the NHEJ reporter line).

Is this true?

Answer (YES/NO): NO